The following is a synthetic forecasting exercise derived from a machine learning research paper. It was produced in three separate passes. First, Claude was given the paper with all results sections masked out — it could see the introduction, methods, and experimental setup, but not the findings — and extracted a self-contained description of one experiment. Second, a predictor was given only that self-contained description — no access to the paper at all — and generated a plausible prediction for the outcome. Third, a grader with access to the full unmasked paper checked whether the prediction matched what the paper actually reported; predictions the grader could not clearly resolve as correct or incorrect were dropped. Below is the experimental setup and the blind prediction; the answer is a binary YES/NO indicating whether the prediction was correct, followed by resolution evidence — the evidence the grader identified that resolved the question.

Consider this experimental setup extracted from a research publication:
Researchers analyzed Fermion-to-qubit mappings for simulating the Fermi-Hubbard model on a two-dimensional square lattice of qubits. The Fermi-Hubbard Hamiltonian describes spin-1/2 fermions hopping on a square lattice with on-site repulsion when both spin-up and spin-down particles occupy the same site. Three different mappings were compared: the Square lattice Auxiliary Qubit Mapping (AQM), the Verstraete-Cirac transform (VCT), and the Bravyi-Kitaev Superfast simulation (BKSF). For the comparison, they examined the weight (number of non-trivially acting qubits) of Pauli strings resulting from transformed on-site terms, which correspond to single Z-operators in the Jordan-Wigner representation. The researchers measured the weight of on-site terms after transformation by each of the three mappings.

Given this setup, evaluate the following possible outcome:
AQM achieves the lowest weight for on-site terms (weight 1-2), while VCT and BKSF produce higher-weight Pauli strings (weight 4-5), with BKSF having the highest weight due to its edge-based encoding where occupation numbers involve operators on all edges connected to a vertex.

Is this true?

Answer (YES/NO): NO